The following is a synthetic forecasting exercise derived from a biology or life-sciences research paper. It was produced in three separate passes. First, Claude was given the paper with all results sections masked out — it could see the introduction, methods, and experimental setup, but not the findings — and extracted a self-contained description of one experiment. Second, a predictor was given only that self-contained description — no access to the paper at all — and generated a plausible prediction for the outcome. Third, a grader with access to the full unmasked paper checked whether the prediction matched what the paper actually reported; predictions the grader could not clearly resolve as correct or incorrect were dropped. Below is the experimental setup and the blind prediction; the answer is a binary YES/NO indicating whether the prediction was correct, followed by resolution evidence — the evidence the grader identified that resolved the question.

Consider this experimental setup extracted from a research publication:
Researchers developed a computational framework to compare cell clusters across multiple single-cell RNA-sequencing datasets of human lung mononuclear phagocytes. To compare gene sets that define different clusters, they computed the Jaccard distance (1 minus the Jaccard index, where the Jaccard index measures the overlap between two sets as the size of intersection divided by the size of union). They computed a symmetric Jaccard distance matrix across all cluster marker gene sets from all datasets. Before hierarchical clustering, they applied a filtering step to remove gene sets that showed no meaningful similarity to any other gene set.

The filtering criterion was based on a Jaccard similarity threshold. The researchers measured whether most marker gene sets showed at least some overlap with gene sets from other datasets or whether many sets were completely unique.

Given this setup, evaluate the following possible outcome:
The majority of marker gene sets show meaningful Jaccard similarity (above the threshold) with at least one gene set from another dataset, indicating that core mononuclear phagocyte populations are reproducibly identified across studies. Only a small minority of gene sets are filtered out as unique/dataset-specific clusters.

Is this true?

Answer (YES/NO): NO